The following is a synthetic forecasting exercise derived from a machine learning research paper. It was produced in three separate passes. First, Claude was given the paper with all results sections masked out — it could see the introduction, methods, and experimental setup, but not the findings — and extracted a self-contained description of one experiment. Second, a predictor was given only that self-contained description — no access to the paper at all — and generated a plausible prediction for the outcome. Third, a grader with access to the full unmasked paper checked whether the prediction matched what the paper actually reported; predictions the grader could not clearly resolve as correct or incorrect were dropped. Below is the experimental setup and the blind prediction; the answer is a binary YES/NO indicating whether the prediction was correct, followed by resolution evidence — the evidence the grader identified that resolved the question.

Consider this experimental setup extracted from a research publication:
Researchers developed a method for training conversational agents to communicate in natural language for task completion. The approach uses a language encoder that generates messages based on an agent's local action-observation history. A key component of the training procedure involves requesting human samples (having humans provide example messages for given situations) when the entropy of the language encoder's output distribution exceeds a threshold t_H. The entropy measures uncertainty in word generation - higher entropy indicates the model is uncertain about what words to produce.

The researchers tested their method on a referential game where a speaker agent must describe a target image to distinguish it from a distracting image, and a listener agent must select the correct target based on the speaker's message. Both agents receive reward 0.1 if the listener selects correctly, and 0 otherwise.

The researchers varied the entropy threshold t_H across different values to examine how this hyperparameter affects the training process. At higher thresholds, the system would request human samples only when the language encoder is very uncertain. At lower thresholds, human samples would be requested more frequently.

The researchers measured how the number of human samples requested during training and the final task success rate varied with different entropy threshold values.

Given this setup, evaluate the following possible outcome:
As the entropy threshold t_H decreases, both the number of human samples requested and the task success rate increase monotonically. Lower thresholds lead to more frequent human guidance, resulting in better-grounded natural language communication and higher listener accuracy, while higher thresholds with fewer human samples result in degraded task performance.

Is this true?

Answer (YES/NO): NO